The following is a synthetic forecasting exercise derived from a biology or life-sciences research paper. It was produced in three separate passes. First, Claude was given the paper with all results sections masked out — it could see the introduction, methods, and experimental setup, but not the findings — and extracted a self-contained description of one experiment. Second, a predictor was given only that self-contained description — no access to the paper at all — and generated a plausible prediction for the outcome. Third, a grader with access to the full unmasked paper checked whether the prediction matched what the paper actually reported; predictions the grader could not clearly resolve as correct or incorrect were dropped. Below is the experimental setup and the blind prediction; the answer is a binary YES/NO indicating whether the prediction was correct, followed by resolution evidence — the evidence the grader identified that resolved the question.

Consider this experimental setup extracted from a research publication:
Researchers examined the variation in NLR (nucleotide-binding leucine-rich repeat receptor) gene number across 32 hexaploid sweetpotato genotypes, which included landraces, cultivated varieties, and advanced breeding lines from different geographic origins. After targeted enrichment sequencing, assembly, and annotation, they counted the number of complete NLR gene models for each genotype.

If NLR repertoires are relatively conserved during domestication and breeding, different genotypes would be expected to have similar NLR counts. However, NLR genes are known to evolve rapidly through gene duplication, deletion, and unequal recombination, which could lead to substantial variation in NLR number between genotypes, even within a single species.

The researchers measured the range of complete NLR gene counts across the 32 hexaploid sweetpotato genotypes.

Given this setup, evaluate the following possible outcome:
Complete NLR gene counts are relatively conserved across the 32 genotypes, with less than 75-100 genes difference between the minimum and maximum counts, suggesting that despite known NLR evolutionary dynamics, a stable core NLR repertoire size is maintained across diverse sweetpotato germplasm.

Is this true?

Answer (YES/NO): NO